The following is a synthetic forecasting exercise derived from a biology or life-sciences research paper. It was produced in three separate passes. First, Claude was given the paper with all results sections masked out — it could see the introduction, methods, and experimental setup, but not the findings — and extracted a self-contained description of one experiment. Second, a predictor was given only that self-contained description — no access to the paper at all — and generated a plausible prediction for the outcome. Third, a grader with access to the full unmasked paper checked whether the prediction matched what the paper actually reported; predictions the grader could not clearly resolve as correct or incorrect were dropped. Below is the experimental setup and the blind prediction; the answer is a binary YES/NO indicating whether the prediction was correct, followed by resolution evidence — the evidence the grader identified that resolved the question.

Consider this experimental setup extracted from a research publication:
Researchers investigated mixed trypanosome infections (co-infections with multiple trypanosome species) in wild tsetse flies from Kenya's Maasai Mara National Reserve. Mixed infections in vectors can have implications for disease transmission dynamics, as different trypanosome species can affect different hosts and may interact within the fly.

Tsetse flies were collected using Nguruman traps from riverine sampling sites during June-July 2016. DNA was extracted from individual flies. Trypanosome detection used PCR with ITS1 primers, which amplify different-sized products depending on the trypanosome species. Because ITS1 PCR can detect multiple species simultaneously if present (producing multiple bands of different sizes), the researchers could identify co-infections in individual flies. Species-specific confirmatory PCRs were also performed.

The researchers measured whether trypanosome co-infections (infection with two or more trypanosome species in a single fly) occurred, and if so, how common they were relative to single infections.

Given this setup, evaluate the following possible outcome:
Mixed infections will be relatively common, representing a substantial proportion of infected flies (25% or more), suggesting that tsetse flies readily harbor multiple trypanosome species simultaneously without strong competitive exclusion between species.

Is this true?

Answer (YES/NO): NO